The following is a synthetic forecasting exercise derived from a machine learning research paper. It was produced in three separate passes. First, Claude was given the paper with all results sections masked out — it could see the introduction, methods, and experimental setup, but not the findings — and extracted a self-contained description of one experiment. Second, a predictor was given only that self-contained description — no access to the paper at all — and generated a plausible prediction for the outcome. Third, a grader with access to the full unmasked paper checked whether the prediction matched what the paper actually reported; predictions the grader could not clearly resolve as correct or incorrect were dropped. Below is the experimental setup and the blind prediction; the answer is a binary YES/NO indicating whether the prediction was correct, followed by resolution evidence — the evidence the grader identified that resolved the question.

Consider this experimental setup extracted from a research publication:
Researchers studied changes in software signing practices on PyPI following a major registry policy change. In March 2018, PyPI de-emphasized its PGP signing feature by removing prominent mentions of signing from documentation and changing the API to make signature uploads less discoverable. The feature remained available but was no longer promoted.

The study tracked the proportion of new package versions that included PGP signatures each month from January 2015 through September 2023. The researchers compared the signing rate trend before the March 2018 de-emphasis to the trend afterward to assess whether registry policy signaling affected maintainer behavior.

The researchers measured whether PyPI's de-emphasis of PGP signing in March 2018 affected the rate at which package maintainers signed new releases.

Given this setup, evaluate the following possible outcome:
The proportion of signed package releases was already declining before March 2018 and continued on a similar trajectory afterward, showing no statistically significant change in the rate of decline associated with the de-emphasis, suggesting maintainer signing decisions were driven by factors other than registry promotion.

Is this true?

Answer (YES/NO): NO